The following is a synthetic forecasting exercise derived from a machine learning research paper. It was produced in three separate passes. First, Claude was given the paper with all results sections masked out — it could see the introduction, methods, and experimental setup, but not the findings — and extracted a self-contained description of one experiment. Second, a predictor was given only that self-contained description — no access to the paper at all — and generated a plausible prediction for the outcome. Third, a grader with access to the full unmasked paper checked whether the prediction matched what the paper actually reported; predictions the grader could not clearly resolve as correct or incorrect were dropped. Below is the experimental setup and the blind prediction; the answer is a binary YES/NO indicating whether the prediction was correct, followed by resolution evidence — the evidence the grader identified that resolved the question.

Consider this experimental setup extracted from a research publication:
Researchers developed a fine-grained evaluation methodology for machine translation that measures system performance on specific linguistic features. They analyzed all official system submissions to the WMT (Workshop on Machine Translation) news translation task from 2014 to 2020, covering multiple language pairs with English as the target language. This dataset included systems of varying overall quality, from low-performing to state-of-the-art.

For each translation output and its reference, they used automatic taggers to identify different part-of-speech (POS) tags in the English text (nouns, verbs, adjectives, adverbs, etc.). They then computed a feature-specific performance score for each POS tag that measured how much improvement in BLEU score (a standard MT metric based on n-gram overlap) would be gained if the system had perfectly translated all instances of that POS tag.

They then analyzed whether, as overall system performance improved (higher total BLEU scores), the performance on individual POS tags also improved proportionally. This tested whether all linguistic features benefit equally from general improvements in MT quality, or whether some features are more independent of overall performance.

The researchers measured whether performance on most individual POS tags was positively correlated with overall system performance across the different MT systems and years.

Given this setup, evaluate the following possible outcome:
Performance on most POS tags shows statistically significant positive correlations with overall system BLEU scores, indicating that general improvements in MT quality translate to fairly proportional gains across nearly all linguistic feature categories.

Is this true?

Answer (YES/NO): NO